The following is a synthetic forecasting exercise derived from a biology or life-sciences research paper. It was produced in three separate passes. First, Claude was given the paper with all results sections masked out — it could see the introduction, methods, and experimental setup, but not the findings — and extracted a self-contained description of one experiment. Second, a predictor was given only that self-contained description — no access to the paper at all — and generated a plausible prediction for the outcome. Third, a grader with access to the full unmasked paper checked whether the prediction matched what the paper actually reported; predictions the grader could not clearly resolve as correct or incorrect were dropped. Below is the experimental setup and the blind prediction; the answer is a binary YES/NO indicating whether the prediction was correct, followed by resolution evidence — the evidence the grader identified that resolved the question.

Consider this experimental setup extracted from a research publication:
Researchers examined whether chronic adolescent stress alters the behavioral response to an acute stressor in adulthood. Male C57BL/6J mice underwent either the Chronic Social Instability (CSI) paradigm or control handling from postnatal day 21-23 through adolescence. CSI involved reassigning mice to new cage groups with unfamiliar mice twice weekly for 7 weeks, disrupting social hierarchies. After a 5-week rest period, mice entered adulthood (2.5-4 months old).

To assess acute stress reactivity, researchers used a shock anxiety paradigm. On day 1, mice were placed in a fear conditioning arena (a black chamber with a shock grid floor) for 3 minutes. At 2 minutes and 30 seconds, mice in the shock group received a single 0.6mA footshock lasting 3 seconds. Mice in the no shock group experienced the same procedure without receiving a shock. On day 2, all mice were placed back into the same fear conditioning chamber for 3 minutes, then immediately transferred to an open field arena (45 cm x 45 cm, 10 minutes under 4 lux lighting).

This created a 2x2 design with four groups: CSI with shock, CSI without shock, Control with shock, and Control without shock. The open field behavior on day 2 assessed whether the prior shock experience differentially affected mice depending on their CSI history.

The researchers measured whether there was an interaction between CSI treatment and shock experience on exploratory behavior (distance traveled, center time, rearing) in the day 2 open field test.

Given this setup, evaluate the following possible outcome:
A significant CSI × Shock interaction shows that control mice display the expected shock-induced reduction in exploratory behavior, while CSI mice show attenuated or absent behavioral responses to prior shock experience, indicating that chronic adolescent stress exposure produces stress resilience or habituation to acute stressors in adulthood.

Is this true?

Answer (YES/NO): NO